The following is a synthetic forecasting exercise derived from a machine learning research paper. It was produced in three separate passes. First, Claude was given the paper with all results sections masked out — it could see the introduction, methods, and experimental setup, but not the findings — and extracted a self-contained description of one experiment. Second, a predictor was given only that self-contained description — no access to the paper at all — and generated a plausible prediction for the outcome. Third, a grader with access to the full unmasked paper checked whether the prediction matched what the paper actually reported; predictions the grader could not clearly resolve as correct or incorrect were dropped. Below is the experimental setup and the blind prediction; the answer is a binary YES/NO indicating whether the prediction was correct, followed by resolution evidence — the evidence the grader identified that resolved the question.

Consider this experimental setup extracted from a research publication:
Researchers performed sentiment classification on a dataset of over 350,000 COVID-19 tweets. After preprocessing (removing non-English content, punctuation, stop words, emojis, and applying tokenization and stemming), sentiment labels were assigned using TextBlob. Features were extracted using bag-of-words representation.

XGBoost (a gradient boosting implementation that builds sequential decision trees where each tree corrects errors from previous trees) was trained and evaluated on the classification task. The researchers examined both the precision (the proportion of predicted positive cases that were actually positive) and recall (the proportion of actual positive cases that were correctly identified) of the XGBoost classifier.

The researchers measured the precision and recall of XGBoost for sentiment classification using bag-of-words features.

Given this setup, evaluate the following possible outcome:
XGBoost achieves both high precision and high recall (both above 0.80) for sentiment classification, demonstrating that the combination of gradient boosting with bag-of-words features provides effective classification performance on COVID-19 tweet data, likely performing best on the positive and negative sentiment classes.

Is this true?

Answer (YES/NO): NO